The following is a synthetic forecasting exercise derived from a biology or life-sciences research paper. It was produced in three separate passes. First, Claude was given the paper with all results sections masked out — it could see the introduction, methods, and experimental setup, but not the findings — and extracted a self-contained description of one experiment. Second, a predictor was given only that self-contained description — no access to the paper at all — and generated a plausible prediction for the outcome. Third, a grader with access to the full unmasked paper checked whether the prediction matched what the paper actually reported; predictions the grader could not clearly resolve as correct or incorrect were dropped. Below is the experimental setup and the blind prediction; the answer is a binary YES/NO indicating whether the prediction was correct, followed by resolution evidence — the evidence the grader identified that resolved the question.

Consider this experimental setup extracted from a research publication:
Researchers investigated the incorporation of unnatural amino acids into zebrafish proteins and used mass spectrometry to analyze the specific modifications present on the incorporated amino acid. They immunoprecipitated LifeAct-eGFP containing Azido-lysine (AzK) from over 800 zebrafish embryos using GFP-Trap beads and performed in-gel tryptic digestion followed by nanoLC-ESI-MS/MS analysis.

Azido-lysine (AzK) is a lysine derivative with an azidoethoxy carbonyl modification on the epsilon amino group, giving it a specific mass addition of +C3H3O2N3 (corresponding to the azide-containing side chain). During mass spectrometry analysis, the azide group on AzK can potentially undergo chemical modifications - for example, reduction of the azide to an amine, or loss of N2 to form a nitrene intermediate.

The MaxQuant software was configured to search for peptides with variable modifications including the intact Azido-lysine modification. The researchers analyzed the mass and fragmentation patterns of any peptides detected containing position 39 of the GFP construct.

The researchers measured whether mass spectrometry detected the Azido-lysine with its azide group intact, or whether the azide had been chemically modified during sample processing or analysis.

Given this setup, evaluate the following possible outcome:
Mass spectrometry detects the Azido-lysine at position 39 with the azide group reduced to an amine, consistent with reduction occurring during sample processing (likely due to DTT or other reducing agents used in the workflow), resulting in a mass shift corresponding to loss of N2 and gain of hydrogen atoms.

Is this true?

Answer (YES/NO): NO